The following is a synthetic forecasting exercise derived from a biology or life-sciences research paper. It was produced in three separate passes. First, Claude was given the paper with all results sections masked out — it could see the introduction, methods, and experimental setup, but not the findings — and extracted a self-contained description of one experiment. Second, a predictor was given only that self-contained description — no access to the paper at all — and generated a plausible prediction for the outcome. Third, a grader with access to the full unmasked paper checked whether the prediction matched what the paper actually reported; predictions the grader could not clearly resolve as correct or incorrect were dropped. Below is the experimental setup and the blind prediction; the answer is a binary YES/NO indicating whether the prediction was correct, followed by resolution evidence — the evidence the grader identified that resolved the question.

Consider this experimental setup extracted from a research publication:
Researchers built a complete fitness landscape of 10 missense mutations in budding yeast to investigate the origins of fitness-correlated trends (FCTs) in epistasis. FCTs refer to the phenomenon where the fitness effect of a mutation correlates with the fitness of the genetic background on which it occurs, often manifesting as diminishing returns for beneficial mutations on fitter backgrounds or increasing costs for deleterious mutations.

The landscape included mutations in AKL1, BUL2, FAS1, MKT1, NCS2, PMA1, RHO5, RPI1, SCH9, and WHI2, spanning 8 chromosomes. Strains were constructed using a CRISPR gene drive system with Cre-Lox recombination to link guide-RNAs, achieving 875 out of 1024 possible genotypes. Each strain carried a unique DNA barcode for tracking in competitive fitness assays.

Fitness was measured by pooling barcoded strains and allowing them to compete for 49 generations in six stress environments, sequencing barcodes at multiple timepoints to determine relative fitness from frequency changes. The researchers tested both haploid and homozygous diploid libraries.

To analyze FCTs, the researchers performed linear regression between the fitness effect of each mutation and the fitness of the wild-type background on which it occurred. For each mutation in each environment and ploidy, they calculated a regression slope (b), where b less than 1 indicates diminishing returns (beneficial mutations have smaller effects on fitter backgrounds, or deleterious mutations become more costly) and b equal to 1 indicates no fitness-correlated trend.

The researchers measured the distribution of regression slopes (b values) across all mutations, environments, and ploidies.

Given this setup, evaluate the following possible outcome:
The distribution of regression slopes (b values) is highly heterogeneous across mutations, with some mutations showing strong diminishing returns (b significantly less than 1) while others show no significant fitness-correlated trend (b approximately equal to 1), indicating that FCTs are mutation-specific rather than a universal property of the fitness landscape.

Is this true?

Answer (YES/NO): YES